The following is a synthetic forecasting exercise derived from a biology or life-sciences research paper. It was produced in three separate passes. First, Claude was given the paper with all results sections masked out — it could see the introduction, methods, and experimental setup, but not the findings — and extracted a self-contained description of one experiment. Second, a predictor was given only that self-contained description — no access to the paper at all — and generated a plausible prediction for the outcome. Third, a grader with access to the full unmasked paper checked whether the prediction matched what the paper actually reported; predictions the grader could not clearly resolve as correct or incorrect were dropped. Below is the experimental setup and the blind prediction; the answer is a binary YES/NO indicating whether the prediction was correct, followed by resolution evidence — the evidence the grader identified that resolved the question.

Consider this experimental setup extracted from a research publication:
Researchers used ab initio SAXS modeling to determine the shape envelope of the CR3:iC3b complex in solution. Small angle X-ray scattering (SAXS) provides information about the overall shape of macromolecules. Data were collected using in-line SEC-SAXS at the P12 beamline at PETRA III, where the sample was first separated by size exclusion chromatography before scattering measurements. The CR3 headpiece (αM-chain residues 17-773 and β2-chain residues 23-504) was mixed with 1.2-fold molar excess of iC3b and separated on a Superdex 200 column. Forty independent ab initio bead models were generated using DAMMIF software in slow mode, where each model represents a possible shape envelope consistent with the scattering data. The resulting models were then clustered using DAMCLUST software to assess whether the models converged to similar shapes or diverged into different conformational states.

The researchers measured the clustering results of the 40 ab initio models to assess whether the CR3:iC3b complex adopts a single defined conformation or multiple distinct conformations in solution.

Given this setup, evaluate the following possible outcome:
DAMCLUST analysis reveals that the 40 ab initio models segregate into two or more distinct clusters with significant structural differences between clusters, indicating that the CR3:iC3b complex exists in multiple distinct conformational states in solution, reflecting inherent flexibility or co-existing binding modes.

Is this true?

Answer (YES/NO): NO